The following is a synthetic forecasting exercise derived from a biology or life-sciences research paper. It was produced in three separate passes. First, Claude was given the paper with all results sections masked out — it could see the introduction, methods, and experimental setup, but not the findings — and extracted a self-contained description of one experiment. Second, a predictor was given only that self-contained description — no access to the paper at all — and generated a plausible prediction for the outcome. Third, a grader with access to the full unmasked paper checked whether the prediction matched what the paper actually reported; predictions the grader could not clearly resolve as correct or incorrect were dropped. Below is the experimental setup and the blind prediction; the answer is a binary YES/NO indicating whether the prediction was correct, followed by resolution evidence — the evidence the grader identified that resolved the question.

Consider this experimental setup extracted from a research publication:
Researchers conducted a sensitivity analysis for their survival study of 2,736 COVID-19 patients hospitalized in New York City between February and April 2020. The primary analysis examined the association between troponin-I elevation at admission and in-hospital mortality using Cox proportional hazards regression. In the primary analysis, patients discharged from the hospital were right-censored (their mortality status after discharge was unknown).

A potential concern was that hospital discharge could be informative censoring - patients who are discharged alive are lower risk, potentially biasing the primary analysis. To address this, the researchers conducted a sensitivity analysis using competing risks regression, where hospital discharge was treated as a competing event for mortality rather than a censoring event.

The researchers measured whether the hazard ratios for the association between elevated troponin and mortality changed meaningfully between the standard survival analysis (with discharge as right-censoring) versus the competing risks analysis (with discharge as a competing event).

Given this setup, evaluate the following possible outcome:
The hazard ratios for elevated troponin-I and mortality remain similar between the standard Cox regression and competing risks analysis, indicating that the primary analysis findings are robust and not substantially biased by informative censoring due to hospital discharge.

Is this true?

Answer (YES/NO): YES